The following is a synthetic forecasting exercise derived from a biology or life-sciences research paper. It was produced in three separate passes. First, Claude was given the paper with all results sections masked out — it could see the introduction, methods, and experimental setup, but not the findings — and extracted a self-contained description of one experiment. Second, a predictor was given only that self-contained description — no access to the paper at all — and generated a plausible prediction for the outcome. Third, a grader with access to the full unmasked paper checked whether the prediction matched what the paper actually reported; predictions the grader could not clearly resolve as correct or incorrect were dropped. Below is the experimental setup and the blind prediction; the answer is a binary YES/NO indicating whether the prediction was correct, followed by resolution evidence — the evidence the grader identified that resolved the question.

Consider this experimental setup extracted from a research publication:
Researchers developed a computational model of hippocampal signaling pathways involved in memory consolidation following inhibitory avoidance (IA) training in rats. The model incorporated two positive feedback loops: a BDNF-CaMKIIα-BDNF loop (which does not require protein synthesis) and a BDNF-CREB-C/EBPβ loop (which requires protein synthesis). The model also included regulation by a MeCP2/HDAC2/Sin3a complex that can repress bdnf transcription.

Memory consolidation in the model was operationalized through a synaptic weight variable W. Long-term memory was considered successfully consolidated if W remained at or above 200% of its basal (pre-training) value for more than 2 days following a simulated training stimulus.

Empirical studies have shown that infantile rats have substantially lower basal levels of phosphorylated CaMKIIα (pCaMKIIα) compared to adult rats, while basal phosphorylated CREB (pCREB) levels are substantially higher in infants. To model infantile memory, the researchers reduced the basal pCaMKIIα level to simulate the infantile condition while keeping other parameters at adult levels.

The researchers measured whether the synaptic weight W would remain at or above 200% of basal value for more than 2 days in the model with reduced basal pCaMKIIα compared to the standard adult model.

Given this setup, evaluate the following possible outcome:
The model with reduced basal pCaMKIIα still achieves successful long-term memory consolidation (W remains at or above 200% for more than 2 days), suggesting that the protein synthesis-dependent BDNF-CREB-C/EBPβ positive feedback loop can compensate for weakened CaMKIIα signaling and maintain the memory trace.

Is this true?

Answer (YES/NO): NO